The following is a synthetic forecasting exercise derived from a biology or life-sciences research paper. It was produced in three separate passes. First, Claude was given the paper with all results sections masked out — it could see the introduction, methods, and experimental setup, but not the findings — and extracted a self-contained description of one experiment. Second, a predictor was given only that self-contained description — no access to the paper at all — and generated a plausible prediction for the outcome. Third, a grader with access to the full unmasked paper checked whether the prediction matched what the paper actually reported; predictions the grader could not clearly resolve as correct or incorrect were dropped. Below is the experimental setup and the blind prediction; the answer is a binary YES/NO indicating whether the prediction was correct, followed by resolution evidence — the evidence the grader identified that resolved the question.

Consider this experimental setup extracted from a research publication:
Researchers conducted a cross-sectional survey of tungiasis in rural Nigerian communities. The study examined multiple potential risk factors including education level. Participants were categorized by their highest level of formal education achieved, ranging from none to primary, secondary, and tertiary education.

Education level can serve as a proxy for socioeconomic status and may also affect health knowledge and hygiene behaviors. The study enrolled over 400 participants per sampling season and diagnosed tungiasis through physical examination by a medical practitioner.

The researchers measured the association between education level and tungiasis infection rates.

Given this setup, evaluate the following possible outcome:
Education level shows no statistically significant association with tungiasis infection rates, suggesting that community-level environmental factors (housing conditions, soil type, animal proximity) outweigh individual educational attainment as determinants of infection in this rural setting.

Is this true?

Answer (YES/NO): YES